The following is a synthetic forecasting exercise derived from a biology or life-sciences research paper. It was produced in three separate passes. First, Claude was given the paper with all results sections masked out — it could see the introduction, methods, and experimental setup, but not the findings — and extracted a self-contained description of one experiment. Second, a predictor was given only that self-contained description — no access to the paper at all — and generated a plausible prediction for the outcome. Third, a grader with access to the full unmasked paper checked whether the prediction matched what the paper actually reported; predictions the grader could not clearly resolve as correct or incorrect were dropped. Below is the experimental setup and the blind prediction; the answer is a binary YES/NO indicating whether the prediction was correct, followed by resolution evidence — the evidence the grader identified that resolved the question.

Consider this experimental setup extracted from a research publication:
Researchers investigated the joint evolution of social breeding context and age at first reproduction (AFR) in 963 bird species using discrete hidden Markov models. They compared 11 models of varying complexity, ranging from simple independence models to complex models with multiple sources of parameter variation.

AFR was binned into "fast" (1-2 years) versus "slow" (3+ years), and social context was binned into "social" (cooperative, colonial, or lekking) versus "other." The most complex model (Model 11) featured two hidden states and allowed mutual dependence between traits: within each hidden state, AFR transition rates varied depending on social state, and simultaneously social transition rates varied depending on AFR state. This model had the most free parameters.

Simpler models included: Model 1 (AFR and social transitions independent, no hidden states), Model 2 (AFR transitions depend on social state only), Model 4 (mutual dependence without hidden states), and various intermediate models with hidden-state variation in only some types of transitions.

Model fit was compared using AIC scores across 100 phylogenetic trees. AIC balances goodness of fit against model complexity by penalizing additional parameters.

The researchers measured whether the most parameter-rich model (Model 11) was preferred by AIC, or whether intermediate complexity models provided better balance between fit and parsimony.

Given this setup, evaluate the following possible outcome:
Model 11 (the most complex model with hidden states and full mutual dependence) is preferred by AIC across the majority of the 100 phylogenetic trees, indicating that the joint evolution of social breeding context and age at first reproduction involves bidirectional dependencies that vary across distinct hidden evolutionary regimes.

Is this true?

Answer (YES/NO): YES